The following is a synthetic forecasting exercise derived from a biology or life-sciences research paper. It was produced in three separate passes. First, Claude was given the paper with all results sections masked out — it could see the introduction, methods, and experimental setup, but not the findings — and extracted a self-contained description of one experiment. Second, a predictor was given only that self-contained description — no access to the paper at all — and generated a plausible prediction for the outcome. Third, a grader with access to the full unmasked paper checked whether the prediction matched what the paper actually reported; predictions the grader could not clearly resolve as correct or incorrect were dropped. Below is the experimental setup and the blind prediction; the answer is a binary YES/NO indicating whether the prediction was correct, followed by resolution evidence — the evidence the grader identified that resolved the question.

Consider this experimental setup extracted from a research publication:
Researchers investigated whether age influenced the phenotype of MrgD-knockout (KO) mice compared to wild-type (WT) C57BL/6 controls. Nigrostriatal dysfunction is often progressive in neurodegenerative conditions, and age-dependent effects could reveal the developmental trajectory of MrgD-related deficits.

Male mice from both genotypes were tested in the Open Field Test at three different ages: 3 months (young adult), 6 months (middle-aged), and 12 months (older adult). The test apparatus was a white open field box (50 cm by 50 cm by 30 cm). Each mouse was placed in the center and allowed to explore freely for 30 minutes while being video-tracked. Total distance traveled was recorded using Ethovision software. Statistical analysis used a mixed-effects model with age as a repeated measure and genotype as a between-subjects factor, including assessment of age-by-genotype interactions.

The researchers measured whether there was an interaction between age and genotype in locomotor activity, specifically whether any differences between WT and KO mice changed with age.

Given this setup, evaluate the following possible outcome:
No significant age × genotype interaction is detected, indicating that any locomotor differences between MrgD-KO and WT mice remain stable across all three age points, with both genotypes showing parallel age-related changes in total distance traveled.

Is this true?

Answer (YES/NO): NO